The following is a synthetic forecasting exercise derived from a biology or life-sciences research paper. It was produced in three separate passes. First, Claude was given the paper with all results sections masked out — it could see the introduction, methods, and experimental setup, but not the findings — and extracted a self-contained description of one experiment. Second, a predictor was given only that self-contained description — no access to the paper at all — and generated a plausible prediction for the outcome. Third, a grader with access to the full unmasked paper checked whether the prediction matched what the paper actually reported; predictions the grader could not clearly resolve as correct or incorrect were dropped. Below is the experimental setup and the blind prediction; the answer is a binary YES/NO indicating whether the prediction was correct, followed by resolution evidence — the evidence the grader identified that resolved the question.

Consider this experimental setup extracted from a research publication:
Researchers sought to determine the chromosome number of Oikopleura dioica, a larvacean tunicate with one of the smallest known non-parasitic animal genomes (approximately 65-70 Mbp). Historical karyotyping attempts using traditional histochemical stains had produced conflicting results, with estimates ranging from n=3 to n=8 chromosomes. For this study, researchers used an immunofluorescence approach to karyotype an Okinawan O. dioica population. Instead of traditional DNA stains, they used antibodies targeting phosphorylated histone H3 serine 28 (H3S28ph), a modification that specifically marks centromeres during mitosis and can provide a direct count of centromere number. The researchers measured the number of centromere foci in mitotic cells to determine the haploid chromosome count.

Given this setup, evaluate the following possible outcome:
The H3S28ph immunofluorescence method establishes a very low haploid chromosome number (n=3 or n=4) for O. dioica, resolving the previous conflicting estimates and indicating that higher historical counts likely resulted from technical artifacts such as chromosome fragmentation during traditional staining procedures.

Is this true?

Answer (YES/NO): NO